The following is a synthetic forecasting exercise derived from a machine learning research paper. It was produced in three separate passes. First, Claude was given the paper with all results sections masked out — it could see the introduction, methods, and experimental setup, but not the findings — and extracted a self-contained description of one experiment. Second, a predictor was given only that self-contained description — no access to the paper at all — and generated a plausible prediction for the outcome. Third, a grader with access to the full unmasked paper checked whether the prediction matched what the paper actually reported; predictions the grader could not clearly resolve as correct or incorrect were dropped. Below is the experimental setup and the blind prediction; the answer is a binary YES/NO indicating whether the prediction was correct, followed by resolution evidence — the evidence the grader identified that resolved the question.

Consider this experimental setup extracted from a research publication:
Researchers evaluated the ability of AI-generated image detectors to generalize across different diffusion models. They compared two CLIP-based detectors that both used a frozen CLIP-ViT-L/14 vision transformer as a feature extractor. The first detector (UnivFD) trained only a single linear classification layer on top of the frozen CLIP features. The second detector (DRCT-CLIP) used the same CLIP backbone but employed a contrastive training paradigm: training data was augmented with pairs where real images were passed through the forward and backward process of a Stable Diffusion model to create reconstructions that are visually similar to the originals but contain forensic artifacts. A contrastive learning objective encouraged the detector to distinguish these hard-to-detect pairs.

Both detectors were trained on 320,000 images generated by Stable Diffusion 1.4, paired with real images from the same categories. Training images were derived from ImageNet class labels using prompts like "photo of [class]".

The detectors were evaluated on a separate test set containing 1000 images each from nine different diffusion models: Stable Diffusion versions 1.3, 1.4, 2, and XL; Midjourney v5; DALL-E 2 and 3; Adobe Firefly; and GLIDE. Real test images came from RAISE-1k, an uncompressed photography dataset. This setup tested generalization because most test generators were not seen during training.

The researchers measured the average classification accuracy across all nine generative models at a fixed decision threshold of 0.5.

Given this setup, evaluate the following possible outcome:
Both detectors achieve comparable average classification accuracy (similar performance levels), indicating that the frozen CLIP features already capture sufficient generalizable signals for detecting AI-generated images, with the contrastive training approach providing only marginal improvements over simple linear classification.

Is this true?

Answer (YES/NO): YES